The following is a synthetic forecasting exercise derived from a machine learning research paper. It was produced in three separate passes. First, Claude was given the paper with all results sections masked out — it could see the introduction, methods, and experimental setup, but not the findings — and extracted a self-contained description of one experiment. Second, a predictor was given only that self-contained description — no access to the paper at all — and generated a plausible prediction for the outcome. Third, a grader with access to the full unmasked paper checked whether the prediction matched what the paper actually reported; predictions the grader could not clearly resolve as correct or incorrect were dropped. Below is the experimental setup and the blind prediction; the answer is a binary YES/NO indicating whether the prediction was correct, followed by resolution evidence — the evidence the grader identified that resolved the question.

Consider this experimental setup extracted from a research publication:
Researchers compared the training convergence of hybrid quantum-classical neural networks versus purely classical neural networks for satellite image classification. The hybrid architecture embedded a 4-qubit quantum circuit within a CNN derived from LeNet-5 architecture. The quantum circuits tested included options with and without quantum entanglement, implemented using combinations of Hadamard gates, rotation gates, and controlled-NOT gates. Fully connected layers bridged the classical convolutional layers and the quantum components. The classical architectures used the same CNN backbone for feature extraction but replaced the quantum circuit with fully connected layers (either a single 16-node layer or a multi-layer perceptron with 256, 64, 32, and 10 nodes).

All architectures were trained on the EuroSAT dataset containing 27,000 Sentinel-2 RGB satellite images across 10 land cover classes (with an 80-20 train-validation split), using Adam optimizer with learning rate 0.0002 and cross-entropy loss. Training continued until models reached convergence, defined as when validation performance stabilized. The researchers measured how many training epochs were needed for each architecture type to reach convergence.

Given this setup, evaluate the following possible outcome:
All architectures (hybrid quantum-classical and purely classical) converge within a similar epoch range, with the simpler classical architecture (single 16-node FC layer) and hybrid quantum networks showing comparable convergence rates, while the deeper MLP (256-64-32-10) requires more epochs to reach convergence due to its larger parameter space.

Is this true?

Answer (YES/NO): NO